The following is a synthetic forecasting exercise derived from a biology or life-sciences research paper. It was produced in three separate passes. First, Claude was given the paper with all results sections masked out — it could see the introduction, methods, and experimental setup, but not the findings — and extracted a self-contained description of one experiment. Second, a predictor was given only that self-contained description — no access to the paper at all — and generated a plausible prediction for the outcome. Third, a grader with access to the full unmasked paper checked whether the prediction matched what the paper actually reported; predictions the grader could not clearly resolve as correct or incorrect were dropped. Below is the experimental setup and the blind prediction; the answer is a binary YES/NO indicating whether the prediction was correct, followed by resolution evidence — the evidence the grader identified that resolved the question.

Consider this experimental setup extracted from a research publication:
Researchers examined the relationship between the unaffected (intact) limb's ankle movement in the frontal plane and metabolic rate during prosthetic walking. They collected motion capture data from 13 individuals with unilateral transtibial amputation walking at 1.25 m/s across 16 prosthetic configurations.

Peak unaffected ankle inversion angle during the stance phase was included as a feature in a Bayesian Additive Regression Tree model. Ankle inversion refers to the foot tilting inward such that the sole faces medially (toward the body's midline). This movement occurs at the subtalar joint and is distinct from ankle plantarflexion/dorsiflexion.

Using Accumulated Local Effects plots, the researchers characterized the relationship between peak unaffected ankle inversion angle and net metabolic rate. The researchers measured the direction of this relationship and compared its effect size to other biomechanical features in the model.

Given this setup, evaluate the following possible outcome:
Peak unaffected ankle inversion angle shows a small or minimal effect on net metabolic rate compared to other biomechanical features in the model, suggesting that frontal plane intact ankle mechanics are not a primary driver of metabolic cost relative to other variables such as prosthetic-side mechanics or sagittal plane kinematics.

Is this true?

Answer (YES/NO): NO